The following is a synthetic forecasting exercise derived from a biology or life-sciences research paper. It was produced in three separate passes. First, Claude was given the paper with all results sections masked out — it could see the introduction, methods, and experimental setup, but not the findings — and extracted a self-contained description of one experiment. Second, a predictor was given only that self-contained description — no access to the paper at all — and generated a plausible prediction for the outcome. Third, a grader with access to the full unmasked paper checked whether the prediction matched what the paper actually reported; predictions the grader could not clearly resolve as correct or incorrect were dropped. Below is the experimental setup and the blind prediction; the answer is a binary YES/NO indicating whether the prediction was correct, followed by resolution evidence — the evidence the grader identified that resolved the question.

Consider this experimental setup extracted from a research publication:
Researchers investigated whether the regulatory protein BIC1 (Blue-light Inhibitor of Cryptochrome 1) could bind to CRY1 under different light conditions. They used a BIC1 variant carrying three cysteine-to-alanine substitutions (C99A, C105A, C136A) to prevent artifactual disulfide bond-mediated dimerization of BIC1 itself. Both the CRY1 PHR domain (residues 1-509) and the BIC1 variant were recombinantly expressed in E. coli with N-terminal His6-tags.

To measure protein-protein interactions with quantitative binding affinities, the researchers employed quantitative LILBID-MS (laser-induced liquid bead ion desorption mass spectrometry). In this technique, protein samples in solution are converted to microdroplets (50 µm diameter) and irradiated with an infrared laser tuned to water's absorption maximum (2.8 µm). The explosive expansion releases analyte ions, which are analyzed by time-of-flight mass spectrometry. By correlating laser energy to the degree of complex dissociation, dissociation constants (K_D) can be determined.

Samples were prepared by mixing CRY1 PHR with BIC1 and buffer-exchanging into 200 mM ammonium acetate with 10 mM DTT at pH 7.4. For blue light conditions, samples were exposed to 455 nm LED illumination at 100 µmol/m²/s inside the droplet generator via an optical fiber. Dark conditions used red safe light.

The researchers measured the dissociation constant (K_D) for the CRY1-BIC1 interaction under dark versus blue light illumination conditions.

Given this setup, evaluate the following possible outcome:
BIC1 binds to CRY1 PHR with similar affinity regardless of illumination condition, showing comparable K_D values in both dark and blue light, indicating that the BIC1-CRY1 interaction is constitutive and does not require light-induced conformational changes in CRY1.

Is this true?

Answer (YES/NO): NO